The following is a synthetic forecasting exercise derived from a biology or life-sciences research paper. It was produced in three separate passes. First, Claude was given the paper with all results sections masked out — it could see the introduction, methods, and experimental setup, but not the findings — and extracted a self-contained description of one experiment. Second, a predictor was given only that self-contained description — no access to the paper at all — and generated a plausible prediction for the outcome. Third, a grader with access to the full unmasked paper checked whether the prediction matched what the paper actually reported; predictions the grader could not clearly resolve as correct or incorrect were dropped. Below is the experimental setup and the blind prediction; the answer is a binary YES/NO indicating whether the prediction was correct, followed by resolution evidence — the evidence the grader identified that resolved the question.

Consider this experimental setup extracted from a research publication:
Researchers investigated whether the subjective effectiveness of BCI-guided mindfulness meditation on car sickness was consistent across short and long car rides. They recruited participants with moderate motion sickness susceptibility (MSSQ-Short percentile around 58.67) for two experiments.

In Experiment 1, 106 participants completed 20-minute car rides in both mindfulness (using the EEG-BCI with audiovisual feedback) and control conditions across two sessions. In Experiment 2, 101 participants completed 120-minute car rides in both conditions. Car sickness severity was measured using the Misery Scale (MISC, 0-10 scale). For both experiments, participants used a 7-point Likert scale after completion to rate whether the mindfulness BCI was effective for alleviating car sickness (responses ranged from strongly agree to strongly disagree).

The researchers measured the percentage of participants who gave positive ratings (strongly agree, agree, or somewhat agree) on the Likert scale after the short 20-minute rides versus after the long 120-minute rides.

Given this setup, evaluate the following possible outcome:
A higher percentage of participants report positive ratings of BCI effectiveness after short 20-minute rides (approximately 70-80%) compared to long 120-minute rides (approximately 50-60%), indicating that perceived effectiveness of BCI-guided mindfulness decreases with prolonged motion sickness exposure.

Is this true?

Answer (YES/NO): NO